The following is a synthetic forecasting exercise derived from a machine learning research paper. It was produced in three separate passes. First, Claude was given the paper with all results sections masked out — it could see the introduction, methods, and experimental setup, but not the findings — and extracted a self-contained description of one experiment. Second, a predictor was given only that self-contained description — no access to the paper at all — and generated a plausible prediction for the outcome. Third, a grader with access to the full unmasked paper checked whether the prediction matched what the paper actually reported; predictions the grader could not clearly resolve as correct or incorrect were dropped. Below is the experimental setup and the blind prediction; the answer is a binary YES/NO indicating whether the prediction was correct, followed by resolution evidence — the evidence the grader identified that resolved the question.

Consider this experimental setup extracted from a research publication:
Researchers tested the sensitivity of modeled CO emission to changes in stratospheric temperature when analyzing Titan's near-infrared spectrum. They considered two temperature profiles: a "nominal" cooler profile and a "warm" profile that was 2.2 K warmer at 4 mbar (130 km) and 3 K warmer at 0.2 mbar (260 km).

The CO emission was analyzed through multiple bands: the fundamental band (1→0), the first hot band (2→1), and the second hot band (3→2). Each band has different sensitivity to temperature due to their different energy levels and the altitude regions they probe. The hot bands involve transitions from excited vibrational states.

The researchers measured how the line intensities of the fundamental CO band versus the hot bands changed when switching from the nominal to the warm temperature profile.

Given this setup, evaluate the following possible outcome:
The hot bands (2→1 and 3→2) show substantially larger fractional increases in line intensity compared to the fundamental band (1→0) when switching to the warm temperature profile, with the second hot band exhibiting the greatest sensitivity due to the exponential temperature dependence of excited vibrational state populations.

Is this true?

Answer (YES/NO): NO